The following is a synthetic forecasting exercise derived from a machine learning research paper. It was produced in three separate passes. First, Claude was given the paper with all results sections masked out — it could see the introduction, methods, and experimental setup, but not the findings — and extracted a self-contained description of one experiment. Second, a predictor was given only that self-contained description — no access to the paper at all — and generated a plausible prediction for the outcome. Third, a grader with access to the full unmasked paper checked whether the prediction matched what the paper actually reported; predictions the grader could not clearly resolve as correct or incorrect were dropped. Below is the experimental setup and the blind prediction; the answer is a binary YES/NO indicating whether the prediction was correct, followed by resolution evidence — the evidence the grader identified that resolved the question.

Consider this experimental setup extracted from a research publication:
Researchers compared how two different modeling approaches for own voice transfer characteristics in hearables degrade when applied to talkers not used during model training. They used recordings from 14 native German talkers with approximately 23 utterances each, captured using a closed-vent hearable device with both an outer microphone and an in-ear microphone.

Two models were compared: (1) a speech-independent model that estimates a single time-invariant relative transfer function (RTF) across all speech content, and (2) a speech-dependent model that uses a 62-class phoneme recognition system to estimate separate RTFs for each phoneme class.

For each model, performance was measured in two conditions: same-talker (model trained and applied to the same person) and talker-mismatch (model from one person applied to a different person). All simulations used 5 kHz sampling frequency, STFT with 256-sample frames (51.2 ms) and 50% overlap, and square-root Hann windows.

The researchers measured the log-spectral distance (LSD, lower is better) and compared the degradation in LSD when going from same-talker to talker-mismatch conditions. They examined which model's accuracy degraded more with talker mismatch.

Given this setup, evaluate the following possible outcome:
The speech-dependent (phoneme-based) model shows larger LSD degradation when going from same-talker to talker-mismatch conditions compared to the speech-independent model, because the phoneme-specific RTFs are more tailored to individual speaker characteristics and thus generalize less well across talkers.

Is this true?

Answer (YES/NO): NO